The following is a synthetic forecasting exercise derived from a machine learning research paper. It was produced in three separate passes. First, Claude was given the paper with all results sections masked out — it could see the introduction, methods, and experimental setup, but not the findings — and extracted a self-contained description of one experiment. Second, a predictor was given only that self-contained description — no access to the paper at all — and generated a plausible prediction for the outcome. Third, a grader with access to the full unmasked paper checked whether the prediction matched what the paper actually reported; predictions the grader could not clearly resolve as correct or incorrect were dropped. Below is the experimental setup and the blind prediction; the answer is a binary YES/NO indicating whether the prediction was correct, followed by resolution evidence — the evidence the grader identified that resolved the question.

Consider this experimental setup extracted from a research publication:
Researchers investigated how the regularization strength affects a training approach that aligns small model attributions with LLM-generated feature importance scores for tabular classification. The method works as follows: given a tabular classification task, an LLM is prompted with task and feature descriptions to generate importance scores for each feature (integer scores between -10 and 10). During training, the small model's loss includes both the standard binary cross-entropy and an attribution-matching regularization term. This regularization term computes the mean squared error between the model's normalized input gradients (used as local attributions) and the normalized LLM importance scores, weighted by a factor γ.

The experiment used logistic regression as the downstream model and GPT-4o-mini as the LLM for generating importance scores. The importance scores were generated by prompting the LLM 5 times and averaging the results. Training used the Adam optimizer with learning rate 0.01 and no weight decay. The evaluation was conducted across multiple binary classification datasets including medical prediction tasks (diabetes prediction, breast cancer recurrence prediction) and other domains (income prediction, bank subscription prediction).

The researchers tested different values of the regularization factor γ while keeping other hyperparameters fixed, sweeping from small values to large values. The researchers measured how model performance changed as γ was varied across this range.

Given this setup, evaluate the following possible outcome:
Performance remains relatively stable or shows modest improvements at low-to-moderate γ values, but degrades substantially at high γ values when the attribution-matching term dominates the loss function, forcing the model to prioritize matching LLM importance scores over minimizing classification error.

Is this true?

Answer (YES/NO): NO